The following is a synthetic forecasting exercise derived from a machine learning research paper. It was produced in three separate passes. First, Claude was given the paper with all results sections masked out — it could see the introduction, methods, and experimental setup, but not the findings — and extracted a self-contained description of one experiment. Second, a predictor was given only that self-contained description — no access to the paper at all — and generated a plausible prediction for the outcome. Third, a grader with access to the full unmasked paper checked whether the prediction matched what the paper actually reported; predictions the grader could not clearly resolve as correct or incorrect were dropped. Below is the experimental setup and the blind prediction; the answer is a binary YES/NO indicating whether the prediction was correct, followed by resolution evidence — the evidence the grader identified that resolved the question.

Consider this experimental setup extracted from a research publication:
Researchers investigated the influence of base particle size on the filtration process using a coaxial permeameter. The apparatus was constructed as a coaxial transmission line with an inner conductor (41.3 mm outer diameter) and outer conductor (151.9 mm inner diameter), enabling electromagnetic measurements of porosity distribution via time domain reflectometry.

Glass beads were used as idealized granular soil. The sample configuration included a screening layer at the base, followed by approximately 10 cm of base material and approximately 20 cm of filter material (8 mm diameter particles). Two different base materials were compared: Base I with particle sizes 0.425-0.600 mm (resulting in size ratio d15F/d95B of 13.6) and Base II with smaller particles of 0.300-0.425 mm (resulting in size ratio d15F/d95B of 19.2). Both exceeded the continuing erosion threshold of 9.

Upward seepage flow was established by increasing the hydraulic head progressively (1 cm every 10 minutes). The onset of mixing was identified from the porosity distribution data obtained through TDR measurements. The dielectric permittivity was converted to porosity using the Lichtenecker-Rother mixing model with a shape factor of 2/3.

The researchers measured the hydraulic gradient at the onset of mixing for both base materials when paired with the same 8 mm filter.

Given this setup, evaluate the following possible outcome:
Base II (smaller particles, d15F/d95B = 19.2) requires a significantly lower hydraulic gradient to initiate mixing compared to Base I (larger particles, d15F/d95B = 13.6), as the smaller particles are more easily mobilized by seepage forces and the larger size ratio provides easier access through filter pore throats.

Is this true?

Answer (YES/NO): NO